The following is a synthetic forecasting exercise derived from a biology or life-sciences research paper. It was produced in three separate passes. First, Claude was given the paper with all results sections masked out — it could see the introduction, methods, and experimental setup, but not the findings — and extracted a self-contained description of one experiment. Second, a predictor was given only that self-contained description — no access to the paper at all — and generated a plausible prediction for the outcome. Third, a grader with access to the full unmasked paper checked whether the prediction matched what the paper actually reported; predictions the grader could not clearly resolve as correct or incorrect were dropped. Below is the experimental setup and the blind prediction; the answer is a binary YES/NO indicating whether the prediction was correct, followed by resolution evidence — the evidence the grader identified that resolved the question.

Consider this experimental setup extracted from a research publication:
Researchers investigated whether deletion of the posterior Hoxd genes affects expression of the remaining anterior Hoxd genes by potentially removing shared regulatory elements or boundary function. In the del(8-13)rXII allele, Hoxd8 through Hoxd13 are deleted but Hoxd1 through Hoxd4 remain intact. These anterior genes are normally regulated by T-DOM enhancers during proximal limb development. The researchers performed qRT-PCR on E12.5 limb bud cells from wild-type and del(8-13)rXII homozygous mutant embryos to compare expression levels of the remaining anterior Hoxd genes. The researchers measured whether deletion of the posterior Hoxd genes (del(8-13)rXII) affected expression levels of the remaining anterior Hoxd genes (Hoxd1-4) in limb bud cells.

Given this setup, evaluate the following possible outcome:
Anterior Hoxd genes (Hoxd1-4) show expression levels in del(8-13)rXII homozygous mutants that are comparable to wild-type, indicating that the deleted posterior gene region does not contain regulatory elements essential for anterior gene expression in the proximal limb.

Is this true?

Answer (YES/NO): NO